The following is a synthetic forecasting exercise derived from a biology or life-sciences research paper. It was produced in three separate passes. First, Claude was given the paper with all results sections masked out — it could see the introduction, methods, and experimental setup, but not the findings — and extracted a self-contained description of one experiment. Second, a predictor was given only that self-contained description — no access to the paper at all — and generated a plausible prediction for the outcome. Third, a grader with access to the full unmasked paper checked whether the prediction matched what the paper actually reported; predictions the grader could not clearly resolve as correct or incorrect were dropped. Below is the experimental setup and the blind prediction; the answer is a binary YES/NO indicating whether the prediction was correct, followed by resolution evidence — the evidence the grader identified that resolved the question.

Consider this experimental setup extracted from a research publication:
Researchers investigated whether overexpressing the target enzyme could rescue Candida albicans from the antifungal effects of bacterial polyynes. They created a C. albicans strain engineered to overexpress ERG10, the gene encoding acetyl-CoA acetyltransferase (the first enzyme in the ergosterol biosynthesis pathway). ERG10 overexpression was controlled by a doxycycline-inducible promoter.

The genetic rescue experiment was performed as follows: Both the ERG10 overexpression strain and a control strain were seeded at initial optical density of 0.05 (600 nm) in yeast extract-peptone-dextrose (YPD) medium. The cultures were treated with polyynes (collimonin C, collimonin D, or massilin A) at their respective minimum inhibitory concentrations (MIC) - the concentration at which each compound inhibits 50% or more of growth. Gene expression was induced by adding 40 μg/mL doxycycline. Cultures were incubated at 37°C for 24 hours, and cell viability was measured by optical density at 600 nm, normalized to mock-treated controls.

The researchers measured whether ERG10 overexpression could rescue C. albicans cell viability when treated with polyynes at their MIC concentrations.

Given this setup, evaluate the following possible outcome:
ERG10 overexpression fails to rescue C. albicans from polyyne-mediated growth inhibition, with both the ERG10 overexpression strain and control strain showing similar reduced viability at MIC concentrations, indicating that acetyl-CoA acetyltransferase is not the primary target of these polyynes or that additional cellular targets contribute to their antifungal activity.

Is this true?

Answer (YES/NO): NO